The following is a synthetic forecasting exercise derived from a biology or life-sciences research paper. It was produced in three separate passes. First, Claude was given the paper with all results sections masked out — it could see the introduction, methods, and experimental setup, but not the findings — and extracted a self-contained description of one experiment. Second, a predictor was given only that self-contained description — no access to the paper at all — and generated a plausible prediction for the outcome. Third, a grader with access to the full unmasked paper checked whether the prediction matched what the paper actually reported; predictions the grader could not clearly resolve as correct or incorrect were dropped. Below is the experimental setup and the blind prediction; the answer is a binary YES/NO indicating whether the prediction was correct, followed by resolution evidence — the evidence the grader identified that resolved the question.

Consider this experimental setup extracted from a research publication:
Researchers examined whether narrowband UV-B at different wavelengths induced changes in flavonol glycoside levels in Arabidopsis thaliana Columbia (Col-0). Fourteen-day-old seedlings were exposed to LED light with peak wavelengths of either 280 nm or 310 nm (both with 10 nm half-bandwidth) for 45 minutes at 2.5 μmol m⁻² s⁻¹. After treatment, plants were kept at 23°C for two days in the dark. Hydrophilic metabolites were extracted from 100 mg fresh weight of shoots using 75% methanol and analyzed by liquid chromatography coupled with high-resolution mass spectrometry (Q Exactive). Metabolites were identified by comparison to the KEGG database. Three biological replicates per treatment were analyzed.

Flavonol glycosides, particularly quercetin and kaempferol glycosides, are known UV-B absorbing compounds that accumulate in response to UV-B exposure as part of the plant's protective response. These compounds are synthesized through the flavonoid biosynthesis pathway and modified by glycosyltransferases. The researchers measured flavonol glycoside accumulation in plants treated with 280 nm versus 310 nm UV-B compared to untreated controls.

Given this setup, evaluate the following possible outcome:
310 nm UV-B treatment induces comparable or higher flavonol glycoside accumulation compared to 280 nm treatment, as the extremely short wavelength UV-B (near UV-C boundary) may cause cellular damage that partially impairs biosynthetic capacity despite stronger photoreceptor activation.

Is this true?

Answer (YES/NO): NO